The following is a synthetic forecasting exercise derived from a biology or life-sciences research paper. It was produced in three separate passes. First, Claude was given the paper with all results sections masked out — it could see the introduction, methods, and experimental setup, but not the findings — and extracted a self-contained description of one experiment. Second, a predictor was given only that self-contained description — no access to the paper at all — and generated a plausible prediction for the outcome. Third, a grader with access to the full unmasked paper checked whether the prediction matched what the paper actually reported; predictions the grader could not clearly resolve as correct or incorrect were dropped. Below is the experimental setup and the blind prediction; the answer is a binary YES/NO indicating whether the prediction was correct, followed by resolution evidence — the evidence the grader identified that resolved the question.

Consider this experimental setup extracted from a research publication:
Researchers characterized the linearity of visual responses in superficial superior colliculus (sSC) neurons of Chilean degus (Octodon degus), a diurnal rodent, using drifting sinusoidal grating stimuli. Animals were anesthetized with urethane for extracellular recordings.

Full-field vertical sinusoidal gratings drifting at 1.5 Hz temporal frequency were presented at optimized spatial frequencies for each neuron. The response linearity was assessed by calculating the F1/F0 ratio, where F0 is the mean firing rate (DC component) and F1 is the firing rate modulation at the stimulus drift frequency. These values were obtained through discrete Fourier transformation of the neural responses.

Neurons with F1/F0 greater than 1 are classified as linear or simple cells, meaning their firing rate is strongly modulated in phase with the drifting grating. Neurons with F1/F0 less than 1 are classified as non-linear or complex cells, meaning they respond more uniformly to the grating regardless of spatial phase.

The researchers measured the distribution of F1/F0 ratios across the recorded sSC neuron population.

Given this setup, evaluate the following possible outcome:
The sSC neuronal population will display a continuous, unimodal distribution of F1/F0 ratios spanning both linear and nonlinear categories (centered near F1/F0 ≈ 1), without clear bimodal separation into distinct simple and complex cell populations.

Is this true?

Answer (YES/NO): NO